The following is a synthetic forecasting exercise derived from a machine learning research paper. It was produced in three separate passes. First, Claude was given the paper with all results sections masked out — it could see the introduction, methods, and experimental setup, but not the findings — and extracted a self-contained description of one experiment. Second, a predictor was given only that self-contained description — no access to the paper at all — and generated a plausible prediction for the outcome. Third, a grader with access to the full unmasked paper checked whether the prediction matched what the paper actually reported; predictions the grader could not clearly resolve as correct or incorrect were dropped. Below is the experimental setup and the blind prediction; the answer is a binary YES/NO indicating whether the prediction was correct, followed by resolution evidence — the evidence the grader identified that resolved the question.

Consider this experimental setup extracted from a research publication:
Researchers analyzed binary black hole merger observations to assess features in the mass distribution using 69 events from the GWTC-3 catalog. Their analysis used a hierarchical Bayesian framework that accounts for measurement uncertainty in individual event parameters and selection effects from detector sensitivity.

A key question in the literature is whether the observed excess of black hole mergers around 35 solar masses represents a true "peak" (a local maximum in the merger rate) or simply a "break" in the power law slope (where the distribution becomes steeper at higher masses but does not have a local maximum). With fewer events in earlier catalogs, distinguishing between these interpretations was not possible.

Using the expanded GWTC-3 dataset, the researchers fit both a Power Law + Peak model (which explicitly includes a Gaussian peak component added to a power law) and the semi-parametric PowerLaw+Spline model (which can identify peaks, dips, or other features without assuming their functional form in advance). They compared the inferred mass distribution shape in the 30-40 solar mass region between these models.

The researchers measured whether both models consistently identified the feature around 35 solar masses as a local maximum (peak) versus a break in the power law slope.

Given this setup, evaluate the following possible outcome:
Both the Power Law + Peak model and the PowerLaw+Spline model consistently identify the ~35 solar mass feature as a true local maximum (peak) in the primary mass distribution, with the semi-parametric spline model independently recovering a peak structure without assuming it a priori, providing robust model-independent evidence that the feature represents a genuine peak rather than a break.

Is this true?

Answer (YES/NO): YES